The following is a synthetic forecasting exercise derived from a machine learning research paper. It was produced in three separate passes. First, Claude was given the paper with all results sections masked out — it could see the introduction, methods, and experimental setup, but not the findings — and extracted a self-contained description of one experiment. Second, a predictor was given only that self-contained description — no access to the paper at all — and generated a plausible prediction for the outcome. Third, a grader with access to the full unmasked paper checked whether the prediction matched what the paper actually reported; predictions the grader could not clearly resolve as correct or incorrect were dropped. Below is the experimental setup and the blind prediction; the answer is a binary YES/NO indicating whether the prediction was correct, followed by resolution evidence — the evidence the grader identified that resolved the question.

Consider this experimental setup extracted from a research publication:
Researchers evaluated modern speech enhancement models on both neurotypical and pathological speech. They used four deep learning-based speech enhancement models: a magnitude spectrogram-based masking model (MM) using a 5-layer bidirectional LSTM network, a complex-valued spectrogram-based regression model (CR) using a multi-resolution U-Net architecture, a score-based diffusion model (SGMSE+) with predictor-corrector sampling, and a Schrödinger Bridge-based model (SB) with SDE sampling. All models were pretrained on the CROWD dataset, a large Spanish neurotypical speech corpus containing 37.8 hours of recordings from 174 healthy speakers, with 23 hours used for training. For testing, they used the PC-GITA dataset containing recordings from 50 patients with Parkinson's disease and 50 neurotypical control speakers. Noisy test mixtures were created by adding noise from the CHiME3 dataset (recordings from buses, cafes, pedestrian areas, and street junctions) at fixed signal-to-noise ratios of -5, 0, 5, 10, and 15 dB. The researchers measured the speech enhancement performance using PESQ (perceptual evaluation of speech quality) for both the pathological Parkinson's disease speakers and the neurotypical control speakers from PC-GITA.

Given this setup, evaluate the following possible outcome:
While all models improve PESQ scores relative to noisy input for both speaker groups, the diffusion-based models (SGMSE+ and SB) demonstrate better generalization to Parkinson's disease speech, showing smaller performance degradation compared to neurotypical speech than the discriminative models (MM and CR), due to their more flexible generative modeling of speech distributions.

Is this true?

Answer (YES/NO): NO